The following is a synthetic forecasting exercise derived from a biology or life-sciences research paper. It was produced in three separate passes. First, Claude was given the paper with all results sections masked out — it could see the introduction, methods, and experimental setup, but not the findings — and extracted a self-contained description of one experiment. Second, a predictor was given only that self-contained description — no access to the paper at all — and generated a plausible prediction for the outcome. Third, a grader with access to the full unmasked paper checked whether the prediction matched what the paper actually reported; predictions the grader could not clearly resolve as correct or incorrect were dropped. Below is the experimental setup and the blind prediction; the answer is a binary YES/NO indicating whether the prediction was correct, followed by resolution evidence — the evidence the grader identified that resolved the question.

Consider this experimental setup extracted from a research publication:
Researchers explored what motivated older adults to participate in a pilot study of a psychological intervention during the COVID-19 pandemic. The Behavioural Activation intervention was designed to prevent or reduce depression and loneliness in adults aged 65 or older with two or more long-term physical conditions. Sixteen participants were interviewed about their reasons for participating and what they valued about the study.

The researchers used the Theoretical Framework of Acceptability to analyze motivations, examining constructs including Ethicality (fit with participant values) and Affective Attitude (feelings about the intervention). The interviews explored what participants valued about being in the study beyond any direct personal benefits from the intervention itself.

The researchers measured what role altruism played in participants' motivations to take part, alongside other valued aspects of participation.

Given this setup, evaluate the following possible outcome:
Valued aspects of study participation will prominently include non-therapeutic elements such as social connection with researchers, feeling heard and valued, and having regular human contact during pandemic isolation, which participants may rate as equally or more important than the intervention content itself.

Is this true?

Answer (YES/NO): NO